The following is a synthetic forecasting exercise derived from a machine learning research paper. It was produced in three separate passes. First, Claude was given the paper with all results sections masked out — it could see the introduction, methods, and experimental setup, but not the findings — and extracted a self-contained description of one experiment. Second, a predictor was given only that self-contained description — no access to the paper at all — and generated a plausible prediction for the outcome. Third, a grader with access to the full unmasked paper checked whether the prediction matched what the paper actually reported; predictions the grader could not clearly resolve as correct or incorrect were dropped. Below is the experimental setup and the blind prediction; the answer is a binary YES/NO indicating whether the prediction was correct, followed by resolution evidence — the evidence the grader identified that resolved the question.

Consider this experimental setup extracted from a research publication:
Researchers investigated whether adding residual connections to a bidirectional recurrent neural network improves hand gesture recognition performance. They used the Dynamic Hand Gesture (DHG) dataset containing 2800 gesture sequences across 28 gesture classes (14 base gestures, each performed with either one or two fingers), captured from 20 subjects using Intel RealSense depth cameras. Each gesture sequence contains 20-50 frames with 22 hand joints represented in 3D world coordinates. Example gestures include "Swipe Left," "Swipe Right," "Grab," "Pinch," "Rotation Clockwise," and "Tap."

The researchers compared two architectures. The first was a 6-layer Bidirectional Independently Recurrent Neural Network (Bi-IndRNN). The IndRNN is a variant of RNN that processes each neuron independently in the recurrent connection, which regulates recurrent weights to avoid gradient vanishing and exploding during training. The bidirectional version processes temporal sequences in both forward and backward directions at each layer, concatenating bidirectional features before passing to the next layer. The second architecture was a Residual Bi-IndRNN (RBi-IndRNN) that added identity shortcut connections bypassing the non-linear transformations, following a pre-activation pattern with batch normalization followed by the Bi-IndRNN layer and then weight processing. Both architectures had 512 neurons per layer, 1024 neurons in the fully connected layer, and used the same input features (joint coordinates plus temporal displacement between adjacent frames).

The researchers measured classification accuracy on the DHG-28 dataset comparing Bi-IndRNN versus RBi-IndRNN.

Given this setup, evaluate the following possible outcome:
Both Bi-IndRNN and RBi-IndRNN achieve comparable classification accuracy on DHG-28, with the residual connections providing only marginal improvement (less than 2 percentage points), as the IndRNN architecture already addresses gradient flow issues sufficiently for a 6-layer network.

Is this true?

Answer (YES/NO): YES